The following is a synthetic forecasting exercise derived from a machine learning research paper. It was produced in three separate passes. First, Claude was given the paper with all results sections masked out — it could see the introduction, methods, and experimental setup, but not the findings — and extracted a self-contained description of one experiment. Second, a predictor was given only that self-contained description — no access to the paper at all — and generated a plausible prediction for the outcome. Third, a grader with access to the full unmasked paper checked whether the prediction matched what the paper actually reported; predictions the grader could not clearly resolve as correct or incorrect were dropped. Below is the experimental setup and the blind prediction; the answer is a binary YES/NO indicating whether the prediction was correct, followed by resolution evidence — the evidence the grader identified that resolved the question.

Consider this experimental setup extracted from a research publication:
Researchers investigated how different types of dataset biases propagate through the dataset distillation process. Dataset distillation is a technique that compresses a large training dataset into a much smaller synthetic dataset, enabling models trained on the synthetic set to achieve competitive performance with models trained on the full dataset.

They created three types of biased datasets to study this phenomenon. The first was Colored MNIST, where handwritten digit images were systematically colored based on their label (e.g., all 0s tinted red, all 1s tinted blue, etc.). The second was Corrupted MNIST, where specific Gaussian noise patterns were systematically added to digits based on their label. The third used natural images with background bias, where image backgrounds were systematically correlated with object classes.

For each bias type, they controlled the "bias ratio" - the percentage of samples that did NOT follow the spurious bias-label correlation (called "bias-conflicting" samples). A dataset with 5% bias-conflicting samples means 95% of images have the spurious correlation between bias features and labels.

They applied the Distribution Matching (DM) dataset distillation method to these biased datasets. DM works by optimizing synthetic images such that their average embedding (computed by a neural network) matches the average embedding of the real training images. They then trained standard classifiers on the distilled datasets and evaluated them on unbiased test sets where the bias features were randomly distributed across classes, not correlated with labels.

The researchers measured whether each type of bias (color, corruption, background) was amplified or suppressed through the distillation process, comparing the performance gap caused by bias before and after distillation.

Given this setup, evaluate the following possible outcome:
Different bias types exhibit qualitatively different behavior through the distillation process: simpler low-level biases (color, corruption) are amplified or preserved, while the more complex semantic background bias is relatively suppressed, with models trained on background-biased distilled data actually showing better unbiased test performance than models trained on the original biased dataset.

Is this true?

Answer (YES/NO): NO